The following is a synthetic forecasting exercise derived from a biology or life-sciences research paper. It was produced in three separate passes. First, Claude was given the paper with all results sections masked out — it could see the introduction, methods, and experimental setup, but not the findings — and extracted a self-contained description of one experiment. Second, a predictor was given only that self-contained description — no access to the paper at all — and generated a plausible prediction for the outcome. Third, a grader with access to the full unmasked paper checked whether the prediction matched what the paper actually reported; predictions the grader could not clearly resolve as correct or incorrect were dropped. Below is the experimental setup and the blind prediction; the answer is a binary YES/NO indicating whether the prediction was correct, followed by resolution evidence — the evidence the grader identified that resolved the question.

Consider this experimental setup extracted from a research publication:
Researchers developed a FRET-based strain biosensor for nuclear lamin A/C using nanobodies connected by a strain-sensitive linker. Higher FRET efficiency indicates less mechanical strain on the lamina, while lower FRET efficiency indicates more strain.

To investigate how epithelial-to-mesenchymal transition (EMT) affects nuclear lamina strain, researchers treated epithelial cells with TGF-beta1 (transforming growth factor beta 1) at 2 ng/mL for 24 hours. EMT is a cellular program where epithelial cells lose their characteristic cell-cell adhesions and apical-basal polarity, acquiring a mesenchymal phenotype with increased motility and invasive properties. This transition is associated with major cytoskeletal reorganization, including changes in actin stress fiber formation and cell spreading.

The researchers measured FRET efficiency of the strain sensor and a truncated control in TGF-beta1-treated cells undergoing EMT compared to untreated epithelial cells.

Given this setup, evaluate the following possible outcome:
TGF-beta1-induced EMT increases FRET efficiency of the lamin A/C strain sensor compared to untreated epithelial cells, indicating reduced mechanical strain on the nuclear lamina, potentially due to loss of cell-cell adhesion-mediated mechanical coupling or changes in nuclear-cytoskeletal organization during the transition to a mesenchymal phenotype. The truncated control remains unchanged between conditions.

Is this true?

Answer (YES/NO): YES